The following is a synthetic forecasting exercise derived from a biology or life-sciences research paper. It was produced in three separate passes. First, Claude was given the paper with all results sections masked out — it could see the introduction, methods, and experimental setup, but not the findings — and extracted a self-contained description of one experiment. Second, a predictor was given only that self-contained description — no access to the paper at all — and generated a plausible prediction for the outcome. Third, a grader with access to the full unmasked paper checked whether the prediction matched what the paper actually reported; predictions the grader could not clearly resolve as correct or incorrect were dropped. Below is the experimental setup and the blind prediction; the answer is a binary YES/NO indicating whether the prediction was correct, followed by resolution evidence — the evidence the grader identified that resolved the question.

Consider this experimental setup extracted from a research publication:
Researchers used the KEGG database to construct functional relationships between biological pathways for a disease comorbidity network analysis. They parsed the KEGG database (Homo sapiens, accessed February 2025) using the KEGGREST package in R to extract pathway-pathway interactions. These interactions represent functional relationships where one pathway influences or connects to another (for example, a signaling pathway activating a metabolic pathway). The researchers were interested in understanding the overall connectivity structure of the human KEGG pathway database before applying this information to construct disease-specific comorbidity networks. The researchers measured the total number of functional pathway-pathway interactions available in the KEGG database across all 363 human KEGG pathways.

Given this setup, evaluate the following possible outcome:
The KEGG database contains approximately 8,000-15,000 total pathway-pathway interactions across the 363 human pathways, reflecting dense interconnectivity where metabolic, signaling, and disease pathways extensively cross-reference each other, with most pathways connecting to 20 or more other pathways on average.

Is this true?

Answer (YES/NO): NO